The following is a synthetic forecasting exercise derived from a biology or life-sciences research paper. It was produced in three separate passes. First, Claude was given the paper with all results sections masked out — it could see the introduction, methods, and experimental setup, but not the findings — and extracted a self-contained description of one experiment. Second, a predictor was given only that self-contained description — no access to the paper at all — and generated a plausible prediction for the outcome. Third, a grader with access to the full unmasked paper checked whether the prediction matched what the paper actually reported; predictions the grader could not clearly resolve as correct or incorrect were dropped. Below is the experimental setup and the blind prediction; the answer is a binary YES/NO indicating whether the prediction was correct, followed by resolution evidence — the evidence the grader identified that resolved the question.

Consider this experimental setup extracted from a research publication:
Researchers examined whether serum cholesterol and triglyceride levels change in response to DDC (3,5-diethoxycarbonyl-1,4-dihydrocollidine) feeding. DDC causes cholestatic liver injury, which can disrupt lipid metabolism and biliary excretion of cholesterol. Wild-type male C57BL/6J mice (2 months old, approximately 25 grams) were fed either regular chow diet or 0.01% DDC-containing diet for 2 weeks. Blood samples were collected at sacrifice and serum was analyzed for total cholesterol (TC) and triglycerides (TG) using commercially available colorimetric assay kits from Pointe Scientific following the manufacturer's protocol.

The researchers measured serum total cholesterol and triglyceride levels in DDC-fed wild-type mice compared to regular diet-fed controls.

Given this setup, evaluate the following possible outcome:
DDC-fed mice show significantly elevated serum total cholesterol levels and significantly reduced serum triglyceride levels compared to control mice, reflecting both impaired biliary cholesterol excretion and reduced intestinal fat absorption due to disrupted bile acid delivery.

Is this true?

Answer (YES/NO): NO